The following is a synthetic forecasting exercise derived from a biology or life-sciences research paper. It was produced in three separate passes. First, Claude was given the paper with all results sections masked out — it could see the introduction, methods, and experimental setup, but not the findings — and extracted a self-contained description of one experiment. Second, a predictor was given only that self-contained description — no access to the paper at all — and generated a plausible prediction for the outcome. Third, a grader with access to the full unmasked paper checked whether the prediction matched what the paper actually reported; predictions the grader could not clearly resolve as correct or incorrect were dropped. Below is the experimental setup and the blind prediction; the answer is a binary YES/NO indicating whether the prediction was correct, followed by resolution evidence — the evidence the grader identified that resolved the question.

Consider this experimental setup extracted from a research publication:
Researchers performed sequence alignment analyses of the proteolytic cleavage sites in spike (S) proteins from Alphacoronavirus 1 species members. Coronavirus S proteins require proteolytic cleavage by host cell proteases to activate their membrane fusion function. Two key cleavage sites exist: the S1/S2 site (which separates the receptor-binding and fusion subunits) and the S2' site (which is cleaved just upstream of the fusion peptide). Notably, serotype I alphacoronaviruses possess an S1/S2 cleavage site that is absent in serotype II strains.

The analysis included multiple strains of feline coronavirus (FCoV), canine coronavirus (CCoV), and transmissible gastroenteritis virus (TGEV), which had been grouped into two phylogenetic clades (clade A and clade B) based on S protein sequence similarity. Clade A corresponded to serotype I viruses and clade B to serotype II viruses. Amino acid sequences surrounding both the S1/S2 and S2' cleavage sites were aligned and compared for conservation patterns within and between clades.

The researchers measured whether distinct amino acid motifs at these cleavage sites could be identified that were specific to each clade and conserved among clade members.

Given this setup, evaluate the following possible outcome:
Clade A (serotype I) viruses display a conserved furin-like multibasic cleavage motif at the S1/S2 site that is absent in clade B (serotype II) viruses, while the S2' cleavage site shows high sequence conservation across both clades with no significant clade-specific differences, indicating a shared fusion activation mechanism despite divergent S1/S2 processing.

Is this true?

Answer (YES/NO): NO